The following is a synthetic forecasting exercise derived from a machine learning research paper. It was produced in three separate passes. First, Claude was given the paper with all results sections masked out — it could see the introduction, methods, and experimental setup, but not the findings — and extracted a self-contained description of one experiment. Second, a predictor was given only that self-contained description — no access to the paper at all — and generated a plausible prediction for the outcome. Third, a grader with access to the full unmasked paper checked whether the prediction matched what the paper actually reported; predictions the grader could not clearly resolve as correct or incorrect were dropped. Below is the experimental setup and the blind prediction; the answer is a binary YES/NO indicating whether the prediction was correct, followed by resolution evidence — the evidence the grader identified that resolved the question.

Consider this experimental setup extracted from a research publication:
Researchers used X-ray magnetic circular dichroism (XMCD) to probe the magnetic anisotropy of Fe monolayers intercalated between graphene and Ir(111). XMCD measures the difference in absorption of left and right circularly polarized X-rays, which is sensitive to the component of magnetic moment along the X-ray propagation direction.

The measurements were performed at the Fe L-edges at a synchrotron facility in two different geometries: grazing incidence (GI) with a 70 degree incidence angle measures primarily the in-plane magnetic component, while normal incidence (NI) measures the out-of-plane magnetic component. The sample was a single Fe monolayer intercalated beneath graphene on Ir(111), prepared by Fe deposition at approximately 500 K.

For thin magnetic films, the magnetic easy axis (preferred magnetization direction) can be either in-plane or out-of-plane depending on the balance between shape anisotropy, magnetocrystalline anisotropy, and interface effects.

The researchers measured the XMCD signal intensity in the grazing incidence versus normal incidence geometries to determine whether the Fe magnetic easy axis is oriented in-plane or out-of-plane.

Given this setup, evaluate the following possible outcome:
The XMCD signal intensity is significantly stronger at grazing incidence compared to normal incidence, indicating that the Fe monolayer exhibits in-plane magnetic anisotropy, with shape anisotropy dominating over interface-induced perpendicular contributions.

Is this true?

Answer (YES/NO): NO